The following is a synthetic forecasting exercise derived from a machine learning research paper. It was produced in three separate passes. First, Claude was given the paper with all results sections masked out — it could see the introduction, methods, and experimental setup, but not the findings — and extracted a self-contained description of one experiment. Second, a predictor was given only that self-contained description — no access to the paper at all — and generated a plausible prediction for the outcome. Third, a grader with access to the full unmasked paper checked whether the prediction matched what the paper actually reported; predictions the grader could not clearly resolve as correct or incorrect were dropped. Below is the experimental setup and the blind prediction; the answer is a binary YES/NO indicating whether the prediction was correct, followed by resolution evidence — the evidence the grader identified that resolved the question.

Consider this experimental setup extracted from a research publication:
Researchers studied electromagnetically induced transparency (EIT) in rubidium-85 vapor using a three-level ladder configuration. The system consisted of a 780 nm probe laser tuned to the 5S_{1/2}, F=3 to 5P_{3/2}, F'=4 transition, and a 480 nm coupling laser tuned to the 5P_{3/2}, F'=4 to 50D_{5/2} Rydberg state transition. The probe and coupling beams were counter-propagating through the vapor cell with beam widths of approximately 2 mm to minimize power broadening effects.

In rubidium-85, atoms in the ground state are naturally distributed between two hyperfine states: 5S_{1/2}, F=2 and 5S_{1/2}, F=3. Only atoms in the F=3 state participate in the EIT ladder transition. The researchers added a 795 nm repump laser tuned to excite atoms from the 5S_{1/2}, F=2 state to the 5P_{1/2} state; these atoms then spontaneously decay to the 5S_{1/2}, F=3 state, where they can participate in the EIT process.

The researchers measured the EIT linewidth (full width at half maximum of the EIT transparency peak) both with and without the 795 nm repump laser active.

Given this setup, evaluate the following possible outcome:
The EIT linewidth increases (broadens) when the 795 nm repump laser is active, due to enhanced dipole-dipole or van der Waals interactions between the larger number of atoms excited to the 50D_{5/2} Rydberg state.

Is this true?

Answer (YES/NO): NO